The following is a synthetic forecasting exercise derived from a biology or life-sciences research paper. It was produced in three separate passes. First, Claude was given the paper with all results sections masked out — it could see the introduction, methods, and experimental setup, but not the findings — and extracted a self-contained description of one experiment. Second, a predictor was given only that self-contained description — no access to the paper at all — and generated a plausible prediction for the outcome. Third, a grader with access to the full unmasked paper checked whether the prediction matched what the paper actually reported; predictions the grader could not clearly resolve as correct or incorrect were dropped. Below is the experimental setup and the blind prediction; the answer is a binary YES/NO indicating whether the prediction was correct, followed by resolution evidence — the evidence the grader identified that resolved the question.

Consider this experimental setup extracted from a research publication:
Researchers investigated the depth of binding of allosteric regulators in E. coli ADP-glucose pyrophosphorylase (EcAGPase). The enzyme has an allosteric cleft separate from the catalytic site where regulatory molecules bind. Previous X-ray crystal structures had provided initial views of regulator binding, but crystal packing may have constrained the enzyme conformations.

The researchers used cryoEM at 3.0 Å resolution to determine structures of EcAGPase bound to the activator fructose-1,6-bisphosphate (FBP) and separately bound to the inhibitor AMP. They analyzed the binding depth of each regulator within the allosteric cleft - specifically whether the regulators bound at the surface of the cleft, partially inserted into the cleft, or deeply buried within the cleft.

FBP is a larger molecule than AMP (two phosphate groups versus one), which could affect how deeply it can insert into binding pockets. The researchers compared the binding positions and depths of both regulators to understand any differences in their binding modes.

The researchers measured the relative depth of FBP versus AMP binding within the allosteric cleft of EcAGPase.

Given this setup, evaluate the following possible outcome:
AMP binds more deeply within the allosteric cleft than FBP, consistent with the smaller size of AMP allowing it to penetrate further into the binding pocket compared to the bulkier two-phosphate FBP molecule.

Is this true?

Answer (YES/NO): NO